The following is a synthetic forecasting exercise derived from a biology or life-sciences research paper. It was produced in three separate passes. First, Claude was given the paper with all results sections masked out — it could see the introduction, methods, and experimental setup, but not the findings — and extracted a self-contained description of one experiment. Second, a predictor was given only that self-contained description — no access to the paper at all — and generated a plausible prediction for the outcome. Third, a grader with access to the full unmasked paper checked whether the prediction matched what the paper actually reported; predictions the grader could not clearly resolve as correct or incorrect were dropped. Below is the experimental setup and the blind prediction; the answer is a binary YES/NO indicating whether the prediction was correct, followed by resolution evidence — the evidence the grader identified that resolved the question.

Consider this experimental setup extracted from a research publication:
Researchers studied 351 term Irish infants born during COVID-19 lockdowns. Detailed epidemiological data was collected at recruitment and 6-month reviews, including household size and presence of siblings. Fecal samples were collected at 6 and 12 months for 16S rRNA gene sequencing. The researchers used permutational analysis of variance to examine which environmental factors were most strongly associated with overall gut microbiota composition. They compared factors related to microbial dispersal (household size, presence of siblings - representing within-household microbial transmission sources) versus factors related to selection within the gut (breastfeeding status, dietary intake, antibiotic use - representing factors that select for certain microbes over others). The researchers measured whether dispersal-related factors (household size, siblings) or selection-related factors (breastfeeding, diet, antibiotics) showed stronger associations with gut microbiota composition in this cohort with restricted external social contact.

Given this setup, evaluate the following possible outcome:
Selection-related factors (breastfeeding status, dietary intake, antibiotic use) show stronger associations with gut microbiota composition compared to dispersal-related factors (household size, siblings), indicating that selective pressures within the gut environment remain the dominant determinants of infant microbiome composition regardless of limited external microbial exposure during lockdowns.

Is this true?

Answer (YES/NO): YES